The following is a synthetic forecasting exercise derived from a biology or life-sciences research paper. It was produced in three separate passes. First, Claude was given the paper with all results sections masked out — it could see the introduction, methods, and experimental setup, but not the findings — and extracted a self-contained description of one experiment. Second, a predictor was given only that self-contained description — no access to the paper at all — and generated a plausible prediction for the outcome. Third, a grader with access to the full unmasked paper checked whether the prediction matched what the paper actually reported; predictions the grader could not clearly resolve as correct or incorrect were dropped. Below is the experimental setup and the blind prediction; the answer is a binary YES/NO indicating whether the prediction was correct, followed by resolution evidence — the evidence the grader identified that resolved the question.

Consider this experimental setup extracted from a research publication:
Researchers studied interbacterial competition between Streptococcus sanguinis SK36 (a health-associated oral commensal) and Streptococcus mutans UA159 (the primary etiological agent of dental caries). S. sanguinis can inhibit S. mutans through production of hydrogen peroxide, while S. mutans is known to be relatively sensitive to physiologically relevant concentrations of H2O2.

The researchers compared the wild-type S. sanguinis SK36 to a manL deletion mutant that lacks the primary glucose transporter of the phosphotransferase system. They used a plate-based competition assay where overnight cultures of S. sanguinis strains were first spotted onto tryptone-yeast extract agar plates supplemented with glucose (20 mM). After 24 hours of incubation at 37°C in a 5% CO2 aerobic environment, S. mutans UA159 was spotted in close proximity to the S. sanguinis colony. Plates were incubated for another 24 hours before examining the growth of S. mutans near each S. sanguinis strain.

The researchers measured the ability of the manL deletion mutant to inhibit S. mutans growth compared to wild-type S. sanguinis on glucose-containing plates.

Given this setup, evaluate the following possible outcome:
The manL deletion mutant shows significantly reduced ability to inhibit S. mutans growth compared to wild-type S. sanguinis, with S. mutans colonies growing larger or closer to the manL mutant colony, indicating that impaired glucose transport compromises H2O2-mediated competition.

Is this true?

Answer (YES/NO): NO